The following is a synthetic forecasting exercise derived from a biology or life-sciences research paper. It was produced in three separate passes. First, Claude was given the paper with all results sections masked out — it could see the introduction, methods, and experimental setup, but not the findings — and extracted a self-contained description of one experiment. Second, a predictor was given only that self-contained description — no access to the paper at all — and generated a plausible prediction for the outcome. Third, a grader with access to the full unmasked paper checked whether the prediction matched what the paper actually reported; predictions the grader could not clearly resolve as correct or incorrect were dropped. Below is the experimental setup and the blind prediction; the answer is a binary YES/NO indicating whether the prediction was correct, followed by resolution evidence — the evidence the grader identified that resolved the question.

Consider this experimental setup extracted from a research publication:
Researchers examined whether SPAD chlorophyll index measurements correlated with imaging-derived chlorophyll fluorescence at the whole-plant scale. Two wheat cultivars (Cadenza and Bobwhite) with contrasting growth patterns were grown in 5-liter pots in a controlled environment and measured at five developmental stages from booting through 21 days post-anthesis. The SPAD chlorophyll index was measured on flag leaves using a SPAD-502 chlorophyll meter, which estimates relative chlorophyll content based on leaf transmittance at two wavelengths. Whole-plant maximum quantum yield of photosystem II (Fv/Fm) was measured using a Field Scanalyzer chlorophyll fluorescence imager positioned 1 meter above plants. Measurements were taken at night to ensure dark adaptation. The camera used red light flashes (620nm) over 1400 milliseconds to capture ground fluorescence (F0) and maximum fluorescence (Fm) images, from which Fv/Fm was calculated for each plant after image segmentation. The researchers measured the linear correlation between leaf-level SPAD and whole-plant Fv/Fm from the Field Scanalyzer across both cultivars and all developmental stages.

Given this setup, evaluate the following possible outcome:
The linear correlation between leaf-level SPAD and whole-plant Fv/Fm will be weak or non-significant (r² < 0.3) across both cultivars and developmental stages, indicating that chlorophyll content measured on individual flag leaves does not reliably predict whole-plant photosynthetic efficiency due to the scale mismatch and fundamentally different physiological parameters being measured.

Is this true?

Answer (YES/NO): NO